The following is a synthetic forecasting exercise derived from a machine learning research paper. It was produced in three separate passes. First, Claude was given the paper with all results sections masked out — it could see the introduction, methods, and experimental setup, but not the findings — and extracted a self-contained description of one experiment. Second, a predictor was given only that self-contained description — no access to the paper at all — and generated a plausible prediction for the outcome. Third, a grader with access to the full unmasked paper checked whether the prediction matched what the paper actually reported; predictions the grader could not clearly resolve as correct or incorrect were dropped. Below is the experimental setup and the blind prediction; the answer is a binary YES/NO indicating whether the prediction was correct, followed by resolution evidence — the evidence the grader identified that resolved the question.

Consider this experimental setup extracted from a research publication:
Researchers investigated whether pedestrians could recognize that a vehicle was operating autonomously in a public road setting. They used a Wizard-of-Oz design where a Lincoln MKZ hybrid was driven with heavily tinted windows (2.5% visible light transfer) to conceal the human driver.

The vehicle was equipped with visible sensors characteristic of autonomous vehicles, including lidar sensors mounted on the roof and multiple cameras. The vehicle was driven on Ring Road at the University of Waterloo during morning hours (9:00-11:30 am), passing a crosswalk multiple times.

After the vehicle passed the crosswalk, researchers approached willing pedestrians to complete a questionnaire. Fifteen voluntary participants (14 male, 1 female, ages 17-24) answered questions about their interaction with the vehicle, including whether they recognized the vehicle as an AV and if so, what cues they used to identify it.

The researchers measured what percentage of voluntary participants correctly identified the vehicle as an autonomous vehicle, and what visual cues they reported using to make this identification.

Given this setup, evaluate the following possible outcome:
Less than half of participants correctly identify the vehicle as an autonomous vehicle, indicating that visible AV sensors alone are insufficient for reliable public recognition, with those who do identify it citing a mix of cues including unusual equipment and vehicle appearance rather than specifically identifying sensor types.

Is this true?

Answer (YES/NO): NO